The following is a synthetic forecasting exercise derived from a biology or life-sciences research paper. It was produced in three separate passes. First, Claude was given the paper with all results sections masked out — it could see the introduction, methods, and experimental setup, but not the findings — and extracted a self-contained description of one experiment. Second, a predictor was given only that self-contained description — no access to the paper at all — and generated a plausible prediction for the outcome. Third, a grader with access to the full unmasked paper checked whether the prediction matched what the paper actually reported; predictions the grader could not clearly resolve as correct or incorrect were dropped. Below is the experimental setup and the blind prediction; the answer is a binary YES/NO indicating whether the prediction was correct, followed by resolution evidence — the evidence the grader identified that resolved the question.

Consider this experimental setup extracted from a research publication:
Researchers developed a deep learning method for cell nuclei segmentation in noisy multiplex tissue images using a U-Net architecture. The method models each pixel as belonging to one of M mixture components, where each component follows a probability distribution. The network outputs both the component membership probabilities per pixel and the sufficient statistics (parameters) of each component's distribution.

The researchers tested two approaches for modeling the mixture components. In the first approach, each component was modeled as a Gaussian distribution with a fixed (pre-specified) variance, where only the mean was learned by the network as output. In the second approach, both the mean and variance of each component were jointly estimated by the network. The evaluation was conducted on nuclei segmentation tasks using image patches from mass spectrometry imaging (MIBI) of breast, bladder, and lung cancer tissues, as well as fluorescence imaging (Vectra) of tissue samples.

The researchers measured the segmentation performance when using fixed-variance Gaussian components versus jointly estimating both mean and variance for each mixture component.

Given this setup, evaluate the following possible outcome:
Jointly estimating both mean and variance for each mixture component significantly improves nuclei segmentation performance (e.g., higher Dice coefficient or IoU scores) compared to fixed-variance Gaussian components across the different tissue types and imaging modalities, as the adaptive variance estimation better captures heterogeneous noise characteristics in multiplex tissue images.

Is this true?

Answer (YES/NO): NO